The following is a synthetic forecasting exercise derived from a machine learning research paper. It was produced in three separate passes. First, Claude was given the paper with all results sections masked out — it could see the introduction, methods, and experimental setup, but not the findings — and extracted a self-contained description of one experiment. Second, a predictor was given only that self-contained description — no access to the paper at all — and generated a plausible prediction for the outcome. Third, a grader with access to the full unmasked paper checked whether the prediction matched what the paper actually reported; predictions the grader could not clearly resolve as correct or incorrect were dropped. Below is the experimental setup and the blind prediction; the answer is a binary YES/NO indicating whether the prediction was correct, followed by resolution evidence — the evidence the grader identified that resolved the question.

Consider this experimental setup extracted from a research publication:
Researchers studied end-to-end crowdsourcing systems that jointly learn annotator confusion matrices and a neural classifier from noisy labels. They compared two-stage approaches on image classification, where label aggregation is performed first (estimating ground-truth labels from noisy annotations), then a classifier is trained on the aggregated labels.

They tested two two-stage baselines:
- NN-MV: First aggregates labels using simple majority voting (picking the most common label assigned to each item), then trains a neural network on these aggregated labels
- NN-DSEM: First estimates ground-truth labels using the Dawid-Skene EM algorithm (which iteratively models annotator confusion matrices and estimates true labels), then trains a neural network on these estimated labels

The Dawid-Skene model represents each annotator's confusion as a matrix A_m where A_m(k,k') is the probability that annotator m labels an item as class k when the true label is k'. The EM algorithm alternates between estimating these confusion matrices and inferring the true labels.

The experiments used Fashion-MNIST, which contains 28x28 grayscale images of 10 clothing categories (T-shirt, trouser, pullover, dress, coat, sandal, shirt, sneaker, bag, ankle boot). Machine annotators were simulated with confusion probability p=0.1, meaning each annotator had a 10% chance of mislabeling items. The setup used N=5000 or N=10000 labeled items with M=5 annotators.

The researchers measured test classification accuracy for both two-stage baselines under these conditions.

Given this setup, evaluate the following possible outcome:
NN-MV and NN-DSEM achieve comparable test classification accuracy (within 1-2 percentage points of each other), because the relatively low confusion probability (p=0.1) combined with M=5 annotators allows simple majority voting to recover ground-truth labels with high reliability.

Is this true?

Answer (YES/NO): NO